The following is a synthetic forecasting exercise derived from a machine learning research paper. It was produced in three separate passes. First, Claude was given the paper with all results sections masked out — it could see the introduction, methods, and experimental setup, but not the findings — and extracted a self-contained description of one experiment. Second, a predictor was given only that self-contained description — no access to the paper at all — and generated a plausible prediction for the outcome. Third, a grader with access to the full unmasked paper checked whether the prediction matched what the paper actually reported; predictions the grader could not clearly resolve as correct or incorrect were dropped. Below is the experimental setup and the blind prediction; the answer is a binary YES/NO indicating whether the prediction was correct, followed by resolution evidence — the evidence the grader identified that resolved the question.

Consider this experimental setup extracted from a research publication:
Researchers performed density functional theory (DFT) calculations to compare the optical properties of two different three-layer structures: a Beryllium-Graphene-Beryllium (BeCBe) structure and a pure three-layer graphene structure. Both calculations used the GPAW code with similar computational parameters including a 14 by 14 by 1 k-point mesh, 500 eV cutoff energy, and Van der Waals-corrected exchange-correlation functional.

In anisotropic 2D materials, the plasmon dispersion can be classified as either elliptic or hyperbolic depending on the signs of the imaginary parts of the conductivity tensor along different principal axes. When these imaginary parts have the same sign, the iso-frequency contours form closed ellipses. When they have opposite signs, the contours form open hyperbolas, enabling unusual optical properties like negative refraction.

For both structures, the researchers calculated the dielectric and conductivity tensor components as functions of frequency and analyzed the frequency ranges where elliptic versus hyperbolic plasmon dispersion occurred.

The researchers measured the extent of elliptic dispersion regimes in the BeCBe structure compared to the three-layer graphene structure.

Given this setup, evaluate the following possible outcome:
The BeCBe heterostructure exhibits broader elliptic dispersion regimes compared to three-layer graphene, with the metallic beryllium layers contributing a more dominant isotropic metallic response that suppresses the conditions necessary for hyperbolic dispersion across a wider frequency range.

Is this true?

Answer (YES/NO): NO